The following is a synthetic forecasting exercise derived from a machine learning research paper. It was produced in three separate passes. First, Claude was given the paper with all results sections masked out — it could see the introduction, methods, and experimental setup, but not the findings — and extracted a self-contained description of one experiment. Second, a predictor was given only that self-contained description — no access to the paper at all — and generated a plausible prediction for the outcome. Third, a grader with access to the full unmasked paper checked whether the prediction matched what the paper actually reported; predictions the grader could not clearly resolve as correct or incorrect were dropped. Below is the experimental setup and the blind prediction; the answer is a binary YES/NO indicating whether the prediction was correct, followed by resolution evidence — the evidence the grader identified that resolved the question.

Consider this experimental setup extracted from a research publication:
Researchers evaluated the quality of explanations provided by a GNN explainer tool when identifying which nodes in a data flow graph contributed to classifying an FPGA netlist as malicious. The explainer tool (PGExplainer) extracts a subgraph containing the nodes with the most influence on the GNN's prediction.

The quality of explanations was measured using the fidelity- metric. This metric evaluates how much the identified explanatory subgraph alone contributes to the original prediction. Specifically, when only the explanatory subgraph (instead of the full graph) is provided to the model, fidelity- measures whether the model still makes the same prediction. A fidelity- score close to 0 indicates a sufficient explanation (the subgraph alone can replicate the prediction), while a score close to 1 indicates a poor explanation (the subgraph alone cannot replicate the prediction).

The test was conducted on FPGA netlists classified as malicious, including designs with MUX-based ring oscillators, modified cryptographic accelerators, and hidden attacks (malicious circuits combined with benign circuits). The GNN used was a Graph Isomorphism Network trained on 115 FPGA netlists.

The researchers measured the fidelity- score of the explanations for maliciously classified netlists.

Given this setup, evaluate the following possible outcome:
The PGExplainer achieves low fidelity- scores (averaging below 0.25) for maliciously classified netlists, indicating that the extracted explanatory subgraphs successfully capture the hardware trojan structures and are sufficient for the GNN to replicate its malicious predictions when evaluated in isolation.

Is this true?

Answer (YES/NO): NO